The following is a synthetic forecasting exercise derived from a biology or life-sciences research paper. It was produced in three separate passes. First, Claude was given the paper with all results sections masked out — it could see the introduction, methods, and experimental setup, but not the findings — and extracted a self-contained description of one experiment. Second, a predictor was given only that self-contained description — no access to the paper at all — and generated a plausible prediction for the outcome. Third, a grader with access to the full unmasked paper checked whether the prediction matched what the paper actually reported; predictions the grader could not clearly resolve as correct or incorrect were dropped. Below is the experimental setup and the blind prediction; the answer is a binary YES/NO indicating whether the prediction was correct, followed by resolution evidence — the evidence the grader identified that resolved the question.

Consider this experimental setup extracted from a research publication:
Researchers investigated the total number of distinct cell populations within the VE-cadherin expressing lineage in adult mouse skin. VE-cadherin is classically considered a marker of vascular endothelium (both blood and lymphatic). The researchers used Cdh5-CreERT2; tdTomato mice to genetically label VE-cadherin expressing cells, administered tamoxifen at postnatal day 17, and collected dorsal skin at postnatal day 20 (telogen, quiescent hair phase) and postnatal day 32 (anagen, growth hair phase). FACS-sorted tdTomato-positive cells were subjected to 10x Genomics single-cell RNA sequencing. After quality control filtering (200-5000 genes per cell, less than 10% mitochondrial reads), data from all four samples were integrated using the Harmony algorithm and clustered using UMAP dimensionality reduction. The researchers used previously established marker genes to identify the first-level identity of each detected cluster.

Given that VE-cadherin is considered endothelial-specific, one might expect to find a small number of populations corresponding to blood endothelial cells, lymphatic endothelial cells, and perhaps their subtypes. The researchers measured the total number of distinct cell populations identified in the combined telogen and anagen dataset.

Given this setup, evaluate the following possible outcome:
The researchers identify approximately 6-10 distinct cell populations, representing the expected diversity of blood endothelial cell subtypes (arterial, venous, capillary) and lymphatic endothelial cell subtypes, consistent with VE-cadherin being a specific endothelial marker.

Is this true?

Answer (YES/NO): NO